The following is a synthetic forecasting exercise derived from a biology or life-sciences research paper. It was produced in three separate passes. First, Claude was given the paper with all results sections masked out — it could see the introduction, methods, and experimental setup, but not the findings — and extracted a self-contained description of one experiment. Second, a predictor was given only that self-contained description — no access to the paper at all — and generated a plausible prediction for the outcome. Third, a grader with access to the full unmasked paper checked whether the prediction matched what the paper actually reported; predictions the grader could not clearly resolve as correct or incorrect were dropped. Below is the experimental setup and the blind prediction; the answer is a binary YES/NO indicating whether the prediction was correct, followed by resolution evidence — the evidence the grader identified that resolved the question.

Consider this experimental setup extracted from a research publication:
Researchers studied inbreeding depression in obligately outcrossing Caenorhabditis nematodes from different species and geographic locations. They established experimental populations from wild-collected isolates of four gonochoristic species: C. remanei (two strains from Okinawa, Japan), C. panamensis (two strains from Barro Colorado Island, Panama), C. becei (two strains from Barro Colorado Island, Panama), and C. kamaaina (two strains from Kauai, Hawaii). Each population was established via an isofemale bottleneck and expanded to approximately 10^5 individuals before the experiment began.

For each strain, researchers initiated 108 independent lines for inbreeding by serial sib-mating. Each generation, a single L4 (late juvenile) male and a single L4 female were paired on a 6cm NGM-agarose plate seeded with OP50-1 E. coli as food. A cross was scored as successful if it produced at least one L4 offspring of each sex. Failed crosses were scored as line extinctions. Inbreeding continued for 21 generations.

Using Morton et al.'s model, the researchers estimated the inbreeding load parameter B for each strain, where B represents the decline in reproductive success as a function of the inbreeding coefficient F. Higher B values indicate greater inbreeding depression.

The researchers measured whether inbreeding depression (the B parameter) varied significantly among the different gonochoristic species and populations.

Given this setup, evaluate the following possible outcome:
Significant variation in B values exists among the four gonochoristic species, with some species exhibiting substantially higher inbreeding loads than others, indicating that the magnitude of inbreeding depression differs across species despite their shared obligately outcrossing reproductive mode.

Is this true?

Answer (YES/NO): YES